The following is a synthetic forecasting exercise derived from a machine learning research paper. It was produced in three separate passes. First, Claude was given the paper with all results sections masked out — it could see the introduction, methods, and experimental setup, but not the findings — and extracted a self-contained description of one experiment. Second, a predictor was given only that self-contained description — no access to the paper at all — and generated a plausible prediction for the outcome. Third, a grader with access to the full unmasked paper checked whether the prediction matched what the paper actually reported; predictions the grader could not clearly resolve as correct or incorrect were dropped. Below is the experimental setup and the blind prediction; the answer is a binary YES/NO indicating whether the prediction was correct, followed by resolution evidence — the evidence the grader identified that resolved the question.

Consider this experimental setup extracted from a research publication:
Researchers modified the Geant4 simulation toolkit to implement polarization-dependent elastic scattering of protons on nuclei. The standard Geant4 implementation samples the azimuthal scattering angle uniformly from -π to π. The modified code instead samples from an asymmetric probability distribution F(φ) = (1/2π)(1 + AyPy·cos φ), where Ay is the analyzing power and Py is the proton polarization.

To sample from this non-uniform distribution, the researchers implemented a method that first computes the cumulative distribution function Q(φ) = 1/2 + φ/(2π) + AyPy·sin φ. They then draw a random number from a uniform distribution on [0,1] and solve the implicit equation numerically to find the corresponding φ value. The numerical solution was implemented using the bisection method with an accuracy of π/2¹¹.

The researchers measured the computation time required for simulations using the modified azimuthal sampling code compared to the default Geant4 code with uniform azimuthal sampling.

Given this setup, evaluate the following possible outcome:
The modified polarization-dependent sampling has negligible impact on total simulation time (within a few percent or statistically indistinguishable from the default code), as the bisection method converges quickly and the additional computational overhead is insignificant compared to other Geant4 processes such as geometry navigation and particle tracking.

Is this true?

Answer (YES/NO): NO